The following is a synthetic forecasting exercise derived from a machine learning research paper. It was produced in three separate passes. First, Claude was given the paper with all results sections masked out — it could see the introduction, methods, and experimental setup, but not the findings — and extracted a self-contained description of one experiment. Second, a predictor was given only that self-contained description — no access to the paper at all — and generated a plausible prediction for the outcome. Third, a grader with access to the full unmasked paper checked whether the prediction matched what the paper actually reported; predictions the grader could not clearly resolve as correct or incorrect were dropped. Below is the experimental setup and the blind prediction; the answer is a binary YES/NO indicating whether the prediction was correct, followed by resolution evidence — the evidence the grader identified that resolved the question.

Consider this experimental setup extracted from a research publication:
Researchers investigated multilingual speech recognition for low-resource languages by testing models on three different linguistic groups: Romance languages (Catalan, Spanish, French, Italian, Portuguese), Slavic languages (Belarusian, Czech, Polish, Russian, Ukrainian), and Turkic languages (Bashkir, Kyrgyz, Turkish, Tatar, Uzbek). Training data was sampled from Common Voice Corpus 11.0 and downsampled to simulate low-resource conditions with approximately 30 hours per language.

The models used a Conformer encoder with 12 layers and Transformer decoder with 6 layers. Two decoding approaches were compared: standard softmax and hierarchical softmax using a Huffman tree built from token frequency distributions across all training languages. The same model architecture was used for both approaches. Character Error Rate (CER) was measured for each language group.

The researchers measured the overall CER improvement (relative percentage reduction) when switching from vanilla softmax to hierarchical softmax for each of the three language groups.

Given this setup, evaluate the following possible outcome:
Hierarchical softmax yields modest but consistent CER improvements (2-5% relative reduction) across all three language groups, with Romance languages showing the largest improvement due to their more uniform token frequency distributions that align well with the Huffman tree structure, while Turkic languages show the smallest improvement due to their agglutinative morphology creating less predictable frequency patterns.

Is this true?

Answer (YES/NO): NO